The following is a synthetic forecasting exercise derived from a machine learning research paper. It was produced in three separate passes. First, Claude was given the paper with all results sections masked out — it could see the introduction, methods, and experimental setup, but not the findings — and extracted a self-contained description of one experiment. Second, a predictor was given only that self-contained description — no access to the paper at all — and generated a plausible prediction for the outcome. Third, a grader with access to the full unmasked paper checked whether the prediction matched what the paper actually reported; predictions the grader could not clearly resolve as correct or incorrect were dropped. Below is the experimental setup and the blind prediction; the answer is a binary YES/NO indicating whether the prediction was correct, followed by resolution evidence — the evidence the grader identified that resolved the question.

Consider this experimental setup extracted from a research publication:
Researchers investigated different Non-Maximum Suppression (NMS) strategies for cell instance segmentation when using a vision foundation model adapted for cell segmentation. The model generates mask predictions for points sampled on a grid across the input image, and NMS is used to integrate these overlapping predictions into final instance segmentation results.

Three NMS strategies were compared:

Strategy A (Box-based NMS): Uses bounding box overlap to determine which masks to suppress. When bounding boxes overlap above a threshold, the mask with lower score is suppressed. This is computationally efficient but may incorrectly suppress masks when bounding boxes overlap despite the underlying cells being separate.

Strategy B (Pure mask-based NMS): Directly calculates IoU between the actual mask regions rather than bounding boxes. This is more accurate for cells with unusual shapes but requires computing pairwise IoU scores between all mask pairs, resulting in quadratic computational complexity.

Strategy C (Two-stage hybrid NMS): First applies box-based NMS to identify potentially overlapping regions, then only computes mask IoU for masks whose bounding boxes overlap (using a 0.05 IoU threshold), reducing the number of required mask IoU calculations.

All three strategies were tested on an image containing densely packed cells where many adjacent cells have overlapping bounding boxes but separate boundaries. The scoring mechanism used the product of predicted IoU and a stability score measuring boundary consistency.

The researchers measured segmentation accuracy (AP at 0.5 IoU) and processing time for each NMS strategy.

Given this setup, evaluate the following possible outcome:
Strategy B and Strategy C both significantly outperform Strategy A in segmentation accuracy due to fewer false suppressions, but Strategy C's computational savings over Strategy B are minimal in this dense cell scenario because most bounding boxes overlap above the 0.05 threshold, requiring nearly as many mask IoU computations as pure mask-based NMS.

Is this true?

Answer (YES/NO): NO